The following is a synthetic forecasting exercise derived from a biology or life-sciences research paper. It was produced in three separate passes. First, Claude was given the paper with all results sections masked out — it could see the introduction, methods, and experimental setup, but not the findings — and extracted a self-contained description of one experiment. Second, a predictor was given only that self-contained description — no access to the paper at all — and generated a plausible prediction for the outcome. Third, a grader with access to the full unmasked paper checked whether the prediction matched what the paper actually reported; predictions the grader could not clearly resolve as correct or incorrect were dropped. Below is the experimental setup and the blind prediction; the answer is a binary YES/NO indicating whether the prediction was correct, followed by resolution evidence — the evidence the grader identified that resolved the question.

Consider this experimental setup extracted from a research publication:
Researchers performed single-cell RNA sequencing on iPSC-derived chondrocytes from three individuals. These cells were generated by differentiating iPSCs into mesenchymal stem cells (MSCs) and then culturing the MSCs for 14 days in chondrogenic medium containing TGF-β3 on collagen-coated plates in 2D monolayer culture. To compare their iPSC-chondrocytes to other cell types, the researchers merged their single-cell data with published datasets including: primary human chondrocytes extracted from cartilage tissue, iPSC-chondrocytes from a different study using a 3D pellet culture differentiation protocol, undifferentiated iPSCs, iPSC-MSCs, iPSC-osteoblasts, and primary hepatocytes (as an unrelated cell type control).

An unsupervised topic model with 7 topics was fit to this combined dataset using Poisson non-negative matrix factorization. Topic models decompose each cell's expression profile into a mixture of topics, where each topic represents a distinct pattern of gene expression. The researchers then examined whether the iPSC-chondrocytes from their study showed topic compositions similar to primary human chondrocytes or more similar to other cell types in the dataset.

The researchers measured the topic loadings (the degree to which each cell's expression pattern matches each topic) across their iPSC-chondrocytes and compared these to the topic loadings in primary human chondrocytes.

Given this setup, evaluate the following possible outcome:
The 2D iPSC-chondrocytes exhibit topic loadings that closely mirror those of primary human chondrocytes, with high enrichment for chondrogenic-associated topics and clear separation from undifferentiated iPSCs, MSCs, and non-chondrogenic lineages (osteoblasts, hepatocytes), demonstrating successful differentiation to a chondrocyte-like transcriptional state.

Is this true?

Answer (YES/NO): NO